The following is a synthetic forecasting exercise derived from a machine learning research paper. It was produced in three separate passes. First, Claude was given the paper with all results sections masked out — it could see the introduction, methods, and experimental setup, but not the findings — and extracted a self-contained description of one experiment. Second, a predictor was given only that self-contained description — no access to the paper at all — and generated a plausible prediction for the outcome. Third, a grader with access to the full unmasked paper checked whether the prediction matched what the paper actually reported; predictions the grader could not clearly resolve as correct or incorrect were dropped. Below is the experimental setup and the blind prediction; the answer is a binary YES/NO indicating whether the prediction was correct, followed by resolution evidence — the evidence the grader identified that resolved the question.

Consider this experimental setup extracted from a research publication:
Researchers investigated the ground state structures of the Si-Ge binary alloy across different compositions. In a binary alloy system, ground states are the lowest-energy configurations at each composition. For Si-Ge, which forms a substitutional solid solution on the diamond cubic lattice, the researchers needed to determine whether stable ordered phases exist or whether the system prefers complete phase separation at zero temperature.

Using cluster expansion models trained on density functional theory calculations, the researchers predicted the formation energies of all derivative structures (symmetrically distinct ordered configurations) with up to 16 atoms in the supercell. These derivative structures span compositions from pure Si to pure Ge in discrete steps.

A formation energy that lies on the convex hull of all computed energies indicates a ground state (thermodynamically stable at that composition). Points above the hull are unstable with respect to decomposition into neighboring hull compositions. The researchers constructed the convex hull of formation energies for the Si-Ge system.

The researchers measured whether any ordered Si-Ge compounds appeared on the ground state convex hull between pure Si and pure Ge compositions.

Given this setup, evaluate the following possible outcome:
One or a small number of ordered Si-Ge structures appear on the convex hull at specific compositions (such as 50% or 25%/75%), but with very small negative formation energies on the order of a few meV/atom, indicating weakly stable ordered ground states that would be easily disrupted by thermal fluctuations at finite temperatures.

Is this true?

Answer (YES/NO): NO